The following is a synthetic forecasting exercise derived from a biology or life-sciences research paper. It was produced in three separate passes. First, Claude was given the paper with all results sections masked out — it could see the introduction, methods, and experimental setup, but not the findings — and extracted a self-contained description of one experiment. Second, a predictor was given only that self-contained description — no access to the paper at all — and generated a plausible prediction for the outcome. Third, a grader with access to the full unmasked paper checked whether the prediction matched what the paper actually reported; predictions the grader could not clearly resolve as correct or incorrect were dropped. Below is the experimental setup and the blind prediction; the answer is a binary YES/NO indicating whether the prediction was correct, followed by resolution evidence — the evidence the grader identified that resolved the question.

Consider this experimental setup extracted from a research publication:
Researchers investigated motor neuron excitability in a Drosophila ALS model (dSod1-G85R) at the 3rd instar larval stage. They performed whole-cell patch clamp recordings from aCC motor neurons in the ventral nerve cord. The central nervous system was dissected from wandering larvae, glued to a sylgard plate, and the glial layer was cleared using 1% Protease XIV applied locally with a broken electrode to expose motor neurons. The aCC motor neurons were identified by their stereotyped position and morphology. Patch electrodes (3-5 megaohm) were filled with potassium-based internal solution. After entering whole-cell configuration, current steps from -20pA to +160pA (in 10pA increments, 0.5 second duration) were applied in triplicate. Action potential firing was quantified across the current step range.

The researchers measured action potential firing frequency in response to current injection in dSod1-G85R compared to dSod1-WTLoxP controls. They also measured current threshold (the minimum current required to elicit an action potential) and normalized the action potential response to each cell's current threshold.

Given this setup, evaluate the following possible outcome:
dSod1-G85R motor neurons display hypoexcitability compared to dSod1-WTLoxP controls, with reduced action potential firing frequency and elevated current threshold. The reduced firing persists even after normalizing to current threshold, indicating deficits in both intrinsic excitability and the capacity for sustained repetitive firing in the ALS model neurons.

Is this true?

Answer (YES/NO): NO